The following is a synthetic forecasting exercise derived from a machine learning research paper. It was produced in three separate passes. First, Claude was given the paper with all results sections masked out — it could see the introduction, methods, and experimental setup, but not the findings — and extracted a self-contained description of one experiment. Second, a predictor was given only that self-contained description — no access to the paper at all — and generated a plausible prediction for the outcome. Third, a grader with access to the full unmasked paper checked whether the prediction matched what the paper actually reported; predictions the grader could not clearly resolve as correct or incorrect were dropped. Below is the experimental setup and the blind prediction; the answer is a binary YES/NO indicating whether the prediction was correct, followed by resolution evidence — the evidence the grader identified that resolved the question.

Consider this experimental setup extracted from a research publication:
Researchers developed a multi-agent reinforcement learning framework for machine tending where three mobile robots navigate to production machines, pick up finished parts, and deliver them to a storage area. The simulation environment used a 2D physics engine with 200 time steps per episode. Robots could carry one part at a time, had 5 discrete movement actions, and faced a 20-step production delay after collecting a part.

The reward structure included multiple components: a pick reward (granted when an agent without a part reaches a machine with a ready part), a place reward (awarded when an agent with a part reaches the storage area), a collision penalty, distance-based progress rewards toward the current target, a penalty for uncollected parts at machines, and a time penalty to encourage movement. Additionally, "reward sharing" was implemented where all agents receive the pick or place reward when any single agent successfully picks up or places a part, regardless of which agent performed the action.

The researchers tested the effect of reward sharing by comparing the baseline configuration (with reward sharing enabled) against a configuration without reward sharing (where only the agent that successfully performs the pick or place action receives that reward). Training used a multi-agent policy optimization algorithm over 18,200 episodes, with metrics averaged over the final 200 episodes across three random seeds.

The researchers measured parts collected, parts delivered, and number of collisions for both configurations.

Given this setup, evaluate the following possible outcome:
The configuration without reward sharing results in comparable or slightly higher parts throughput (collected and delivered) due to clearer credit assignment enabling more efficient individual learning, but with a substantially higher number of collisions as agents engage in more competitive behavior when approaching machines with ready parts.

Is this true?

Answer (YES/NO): YES